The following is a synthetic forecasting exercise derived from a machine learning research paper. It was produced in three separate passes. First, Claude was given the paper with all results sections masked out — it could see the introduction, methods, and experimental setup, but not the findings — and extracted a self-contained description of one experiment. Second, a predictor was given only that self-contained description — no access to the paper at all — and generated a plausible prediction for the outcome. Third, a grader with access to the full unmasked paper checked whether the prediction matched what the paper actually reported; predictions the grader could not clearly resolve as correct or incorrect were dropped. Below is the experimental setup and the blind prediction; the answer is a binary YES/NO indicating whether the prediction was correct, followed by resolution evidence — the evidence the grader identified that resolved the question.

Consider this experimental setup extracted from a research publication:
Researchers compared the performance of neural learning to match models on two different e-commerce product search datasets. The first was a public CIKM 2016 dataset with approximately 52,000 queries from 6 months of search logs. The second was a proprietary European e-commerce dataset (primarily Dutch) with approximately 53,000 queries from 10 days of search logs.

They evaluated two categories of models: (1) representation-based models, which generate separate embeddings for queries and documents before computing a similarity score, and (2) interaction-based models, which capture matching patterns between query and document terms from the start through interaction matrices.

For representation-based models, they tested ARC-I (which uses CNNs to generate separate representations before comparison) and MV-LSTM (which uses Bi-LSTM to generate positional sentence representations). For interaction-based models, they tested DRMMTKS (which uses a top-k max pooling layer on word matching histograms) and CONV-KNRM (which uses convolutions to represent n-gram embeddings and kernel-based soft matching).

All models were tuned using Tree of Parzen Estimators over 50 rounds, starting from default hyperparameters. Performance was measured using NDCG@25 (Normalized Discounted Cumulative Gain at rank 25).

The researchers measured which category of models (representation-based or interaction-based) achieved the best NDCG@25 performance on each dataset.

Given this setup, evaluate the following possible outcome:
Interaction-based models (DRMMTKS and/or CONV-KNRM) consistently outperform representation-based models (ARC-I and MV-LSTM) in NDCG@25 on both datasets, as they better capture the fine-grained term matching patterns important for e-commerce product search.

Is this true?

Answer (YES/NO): NO